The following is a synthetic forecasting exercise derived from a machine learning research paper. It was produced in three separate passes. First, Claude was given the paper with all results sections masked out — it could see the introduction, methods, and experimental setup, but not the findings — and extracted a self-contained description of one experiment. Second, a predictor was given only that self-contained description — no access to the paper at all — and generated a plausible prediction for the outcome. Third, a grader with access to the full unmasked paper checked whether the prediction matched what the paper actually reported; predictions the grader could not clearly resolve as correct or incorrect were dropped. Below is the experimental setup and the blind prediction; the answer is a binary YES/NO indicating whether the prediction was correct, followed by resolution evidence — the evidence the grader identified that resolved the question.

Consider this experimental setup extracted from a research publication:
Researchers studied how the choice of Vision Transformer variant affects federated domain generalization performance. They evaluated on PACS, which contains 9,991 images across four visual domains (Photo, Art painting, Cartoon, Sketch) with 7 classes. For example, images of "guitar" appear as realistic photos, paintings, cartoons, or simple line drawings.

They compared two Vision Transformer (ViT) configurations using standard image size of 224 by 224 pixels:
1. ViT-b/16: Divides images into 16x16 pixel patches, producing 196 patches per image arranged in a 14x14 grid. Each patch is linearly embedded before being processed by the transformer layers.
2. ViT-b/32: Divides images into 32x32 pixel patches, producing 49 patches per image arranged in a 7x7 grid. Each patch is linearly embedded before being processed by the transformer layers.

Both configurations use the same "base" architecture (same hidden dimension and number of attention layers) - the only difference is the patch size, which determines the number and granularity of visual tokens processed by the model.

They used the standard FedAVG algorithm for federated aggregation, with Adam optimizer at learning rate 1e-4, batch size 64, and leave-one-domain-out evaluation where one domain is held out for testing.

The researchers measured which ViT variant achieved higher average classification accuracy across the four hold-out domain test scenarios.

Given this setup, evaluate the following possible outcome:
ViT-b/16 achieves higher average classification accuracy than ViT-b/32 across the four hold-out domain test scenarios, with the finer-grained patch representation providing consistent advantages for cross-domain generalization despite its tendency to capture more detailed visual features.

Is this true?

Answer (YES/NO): NO